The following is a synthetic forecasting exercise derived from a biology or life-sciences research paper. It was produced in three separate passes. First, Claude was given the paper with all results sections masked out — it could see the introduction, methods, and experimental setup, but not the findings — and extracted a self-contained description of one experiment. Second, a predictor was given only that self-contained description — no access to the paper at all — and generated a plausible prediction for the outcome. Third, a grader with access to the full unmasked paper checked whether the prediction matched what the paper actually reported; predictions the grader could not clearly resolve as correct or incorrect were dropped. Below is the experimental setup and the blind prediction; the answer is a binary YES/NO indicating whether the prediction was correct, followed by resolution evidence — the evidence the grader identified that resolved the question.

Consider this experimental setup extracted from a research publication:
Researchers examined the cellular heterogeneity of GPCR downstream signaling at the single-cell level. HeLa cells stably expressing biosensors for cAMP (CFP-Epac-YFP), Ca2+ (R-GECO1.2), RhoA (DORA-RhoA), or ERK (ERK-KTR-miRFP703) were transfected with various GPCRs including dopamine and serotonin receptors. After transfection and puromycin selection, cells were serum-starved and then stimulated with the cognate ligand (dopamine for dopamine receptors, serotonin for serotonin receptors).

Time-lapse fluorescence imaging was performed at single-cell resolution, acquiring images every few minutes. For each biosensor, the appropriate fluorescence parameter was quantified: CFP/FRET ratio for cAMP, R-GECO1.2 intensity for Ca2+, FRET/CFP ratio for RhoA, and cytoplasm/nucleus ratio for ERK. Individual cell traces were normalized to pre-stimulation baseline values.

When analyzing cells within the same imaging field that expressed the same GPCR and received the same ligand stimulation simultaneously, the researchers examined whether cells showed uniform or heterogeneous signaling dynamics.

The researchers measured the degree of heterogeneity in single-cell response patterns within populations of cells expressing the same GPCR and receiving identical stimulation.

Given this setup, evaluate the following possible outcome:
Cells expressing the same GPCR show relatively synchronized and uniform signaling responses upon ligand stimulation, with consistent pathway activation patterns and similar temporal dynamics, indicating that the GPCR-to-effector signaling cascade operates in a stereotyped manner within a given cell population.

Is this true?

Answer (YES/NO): NO